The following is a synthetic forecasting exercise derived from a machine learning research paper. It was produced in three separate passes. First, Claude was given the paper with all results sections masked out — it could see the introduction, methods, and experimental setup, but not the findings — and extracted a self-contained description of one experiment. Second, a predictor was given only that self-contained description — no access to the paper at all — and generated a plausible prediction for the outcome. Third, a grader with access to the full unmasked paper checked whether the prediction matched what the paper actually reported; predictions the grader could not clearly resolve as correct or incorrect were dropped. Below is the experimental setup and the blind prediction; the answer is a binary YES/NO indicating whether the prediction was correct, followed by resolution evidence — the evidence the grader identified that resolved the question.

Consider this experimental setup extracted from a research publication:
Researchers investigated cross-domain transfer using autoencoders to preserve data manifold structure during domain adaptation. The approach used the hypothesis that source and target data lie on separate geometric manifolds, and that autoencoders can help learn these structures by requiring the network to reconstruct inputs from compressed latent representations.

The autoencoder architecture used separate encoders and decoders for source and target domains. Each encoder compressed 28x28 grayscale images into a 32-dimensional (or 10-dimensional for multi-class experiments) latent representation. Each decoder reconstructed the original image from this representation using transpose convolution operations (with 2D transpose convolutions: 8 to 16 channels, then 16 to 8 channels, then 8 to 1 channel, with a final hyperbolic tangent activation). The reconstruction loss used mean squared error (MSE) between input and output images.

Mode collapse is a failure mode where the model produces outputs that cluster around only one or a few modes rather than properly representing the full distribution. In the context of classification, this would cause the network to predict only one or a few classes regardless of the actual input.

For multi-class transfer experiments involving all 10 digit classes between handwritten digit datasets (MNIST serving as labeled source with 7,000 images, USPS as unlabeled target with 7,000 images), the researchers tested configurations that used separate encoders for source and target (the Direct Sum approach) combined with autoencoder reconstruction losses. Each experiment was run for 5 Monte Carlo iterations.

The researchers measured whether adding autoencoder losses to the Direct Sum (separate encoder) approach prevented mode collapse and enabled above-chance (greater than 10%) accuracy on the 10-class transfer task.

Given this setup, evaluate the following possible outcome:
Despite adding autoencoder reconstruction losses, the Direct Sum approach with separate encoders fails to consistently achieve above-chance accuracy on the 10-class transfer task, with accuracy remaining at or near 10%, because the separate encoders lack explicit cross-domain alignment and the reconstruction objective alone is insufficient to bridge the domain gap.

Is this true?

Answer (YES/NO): YES